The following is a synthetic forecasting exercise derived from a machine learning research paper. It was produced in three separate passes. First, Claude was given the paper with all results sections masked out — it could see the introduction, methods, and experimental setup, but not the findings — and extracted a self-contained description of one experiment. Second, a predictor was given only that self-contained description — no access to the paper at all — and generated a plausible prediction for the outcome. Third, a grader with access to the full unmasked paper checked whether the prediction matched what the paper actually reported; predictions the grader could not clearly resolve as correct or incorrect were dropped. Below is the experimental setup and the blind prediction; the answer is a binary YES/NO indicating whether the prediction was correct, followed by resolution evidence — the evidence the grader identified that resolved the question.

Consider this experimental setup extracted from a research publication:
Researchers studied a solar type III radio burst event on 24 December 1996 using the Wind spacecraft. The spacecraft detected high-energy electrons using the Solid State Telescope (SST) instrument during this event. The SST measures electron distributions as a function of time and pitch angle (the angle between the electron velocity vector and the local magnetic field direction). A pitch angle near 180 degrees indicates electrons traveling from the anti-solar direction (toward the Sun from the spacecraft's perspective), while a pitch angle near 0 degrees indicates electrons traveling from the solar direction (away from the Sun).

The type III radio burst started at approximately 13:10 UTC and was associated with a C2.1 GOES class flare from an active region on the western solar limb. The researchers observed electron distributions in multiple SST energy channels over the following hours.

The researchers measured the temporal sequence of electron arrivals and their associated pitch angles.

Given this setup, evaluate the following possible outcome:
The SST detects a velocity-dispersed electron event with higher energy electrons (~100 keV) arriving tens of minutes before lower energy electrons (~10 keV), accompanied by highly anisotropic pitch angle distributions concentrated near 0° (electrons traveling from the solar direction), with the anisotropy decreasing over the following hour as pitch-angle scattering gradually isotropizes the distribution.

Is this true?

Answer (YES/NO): NO